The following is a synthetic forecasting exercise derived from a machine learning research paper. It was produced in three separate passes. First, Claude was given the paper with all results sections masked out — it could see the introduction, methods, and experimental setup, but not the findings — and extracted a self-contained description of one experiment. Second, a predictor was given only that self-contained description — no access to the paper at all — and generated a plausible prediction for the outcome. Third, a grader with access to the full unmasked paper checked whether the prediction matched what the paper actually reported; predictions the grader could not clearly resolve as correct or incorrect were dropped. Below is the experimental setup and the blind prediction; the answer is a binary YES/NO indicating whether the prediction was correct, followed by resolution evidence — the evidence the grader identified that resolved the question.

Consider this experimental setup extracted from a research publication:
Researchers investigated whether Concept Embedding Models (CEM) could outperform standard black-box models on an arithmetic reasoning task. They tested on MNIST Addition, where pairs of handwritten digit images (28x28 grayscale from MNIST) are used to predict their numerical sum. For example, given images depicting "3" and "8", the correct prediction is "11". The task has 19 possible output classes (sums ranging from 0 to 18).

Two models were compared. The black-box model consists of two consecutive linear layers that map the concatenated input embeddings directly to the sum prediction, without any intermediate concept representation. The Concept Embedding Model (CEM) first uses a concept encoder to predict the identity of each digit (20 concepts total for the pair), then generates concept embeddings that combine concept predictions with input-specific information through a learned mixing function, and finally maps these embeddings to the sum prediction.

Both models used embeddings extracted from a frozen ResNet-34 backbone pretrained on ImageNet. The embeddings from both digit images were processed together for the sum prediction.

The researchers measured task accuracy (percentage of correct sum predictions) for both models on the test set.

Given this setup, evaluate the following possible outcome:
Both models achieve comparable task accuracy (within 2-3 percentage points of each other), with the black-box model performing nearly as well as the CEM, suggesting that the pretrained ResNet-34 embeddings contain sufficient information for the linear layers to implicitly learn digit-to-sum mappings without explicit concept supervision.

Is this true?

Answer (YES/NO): YES